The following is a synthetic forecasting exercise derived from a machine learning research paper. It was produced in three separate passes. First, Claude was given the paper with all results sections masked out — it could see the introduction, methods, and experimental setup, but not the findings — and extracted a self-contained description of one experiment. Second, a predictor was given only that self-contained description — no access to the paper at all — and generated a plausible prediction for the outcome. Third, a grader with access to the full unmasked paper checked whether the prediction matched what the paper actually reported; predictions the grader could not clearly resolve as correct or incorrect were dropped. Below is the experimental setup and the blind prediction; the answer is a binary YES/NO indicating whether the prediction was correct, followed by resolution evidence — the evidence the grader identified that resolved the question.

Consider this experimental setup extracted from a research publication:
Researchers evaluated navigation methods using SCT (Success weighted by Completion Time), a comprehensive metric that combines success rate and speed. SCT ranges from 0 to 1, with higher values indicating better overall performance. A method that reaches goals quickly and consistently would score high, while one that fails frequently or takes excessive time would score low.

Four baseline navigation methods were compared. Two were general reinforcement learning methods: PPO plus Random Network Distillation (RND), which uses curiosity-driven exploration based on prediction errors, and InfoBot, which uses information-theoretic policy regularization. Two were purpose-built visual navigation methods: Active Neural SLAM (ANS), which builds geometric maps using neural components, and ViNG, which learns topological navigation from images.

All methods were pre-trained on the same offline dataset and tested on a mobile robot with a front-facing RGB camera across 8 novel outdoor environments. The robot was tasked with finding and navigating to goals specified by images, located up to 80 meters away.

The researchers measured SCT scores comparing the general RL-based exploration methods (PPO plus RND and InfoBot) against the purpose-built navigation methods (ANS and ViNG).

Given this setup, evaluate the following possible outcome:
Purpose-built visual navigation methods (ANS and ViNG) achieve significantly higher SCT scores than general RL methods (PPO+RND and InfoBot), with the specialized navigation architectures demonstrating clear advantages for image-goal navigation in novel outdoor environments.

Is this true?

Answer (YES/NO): NO